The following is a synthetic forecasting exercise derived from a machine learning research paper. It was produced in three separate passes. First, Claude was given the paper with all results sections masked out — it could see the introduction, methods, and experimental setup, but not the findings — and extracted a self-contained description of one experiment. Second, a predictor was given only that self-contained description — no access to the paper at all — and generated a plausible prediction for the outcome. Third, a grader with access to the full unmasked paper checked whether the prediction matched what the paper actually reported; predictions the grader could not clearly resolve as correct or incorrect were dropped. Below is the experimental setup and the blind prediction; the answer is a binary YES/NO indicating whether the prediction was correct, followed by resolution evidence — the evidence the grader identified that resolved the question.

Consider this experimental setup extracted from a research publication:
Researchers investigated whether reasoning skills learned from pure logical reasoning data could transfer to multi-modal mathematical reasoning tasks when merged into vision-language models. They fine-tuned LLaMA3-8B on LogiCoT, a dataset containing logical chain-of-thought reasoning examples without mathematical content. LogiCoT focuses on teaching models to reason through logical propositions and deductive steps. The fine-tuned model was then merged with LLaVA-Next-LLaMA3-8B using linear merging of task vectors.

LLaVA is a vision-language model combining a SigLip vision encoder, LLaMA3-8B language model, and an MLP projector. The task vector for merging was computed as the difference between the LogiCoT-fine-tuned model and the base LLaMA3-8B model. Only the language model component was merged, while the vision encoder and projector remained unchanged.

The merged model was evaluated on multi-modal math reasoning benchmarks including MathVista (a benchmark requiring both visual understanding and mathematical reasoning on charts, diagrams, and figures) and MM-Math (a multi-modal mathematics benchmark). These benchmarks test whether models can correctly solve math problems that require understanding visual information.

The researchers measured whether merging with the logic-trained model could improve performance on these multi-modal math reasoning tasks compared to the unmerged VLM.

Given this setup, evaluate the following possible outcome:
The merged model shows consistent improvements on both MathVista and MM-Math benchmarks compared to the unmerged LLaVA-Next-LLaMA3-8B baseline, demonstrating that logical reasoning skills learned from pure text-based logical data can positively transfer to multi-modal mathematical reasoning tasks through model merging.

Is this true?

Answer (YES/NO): YES